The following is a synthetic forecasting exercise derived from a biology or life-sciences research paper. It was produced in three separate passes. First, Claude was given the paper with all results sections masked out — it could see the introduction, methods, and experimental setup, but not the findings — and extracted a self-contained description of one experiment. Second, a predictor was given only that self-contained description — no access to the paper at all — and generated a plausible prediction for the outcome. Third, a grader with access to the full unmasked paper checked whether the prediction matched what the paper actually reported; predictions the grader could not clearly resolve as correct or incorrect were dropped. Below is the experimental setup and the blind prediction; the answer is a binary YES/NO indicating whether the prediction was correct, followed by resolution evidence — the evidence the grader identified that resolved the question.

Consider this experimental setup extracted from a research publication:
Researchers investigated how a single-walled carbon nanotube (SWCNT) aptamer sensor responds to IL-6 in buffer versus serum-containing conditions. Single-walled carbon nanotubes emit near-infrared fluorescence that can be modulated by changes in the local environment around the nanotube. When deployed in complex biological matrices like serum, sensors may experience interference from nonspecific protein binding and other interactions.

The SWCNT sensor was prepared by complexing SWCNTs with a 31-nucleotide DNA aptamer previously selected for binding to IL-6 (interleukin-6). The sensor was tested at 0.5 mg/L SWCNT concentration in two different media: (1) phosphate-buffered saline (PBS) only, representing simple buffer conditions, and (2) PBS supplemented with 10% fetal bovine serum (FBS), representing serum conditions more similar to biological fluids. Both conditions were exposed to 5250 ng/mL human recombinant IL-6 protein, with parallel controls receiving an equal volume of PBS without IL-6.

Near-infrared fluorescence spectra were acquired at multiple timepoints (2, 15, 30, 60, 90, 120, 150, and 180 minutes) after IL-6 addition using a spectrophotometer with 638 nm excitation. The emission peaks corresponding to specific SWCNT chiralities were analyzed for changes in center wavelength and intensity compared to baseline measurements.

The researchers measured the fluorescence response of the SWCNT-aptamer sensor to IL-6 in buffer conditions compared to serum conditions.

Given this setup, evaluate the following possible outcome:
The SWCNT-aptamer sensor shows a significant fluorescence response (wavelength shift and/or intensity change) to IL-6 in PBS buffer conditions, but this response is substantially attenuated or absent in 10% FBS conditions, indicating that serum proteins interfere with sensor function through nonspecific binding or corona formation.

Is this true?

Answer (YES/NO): NO